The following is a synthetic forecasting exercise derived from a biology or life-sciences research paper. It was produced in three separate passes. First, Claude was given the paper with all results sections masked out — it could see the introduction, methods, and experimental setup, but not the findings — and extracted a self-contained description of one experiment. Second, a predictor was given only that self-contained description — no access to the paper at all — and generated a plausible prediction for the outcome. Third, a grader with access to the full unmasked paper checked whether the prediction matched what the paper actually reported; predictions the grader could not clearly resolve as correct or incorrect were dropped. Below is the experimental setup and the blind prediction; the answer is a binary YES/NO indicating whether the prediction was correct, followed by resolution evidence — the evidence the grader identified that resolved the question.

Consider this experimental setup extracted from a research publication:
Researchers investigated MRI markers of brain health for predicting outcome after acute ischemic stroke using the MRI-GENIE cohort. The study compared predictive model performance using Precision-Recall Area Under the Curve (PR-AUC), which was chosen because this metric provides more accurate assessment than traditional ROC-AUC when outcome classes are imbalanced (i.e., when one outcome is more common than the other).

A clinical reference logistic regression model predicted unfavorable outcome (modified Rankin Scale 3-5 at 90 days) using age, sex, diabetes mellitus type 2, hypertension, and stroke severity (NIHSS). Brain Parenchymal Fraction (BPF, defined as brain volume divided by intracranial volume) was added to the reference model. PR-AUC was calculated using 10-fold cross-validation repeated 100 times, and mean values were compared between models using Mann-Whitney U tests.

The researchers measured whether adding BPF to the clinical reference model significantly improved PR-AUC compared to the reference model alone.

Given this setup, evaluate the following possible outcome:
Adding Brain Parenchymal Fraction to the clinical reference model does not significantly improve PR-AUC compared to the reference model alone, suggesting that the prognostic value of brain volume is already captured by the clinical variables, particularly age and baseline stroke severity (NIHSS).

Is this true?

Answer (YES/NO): YES